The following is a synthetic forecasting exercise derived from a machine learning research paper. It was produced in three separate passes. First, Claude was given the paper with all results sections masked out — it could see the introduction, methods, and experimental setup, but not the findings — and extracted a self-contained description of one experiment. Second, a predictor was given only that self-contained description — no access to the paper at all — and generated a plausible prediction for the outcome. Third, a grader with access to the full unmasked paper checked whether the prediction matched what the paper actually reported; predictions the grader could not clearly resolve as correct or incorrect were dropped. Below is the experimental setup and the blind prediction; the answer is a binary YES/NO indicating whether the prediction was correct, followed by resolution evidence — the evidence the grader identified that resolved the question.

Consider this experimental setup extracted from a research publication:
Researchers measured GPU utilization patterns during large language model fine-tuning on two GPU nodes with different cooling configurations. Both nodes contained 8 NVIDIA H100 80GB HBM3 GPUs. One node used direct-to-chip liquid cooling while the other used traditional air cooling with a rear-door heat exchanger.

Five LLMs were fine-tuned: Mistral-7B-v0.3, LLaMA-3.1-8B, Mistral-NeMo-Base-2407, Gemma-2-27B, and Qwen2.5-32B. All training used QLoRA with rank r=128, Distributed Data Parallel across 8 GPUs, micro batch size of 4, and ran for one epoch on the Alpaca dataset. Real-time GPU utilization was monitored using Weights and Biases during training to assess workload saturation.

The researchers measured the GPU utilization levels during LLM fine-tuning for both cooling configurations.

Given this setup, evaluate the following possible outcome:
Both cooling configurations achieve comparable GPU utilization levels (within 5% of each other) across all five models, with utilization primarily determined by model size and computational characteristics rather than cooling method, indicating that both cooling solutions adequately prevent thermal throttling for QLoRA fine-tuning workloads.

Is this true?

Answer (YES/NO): YES